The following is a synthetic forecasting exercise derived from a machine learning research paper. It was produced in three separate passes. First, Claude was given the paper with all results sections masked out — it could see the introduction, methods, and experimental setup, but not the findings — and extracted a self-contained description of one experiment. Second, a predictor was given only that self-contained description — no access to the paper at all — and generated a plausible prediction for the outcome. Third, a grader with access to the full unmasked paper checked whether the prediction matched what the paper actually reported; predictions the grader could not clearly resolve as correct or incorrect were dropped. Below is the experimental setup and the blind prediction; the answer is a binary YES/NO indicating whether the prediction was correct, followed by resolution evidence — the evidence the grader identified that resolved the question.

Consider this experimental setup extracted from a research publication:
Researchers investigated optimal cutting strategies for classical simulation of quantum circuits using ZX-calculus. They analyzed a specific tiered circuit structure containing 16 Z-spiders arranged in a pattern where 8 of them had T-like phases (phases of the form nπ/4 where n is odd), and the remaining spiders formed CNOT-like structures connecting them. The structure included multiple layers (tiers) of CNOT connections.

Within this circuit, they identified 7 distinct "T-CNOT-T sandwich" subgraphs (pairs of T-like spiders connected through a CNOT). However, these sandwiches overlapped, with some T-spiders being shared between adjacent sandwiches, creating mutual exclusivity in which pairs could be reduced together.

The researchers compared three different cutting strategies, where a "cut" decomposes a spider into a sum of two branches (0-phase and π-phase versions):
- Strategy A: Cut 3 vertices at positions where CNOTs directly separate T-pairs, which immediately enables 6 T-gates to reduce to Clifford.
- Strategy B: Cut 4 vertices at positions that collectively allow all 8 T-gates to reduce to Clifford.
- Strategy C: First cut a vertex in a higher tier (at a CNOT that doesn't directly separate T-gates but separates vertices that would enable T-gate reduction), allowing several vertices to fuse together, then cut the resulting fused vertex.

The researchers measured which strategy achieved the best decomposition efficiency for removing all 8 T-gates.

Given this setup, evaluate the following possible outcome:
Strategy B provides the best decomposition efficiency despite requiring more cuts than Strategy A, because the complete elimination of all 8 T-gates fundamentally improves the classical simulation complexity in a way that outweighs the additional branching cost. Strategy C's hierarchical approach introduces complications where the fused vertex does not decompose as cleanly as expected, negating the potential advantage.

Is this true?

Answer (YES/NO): NO